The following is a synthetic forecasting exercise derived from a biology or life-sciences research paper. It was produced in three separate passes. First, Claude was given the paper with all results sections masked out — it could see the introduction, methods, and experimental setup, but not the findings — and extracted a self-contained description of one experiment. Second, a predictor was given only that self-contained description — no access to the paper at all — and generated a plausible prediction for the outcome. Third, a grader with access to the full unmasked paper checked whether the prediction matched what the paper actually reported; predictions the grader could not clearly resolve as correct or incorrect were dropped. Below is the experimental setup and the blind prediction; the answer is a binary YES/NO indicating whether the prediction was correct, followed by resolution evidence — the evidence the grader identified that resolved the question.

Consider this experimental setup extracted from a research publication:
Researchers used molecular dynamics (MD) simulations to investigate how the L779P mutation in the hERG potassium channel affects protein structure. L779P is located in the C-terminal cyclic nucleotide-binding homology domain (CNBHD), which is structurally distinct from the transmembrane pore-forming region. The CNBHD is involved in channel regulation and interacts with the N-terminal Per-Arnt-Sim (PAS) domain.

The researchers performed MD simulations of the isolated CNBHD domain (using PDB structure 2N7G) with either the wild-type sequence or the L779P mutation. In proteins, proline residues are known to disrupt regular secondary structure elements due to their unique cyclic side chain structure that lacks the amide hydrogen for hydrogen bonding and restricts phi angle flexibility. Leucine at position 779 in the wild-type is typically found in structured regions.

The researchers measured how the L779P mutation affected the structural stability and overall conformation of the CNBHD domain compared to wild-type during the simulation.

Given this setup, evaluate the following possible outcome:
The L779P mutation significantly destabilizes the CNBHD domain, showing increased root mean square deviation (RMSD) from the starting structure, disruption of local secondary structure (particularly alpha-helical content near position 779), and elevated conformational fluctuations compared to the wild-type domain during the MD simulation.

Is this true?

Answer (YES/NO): NO